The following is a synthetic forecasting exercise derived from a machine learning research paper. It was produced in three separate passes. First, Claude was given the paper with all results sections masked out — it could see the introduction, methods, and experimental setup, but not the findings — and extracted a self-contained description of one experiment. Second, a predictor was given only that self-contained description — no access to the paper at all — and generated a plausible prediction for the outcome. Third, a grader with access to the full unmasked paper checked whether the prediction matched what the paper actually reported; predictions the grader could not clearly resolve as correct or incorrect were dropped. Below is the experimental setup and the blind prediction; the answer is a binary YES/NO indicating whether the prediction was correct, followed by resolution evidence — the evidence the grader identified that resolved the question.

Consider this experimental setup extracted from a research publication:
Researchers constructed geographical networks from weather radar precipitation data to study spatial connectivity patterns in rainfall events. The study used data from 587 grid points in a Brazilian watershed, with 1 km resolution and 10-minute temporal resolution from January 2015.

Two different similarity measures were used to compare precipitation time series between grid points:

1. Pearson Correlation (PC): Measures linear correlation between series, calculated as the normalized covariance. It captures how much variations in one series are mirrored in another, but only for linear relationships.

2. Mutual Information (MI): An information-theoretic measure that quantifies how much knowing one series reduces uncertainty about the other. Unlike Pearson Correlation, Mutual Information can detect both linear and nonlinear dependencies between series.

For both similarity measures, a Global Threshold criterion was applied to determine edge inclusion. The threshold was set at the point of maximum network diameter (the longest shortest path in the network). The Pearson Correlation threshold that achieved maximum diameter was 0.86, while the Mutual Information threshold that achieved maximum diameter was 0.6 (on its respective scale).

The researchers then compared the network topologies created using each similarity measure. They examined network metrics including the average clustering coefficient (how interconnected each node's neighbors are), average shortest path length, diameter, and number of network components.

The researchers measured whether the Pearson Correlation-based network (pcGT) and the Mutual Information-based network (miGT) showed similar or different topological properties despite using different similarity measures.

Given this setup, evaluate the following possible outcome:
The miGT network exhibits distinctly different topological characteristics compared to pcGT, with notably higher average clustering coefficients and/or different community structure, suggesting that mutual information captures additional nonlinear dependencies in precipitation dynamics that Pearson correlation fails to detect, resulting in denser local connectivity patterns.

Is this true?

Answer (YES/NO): NO